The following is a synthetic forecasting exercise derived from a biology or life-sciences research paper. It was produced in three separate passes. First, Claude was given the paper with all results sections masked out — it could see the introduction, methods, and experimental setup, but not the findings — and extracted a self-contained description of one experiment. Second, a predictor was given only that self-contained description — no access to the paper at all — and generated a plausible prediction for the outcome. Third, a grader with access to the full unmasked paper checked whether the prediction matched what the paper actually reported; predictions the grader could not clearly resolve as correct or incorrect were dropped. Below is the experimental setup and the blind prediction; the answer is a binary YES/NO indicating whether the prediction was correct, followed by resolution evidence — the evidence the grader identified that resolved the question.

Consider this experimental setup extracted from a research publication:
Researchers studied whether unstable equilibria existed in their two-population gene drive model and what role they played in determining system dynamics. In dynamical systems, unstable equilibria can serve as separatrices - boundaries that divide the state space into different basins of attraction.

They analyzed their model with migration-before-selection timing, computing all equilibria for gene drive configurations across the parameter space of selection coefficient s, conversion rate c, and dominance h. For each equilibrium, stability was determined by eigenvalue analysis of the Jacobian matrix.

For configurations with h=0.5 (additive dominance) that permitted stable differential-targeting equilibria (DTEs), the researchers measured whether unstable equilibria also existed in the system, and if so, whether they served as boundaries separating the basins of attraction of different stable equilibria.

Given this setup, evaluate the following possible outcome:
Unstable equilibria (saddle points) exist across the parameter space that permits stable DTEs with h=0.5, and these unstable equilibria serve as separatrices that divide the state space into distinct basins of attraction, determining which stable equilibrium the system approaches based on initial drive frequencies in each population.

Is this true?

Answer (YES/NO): YES